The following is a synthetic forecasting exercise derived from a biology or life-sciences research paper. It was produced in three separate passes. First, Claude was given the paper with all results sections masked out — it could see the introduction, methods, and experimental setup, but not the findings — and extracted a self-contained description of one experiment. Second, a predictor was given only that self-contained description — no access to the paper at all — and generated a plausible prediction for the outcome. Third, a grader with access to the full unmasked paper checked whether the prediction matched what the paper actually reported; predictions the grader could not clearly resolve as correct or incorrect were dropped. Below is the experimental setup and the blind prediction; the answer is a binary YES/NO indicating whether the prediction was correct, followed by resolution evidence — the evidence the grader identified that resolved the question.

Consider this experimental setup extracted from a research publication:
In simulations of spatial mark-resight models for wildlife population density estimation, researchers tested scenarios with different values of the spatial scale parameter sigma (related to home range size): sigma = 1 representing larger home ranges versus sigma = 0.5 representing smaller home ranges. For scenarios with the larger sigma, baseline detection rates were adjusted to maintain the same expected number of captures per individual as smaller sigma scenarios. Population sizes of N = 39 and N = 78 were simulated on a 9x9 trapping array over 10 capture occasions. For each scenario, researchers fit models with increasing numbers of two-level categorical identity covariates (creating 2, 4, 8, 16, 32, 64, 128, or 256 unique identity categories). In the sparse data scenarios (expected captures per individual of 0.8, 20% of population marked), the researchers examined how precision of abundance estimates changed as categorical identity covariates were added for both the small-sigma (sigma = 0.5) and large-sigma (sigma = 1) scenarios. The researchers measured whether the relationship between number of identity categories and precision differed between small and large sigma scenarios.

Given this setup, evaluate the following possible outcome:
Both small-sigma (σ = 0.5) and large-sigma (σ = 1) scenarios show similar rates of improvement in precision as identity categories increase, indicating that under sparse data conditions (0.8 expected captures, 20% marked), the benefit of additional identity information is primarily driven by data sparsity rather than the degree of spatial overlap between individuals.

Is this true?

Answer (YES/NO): NO